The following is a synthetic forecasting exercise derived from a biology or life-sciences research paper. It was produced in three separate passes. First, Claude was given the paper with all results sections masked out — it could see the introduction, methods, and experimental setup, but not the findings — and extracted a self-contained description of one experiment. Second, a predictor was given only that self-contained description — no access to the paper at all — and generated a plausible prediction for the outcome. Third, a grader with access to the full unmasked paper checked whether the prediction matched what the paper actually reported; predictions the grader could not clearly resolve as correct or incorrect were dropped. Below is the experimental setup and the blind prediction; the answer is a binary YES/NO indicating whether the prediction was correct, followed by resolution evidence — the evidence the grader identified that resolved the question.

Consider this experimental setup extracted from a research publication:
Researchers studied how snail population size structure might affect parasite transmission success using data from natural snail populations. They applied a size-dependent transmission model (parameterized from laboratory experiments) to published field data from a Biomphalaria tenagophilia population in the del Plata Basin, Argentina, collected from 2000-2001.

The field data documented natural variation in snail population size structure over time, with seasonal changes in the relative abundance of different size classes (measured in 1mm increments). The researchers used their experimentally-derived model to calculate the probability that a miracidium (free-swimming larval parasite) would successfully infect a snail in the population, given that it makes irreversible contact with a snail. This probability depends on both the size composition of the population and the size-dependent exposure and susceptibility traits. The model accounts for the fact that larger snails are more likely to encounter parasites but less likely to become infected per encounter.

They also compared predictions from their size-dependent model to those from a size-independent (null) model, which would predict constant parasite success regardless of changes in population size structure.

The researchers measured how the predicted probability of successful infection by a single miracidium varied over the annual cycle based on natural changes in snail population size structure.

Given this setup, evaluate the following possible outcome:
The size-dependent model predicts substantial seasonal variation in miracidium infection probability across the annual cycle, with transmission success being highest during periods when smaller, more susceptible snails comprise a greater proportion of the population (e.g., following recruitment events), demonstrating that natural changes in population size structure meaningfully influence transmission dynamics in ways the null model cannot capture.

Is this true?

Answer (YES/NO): YES